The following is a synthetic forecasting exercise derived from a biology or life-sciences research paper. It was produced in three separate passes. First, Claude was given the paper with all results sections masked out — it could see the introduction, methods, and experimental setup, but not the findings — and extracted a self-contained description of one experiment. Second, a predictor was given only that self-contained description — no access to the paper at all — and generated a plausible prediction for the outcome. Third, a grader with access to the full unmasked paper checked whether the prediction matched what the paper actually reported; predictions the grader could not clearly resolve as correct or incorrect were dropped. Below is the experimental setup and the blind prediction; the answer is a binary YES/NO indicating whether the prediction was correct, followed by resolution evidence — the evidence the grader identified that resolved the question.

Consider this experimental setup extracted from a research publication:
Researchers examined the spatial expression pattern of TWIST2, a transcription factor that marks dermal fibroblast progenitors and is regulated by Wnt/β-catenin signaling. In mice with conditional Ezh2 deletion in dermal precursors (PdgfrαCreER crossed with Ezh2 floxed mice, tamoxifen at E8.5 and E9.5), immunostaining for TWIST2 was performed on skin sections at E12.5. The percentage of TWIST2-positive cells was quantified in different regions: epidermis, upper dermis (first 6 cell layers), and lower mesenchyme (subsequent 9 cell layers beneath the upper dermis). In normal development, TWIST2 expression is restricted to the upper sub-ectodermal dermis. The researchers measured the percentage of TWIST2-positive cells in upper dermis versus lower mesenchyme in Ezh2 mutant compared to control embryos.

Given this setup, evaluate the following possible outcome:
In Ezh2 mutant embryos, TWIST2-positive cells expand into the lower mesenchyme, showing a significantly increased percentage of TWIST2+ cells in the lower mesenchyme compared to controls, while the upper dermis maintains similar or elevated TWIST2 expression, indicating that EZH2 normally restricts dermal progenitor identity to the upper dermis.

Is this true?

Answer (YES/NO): YES